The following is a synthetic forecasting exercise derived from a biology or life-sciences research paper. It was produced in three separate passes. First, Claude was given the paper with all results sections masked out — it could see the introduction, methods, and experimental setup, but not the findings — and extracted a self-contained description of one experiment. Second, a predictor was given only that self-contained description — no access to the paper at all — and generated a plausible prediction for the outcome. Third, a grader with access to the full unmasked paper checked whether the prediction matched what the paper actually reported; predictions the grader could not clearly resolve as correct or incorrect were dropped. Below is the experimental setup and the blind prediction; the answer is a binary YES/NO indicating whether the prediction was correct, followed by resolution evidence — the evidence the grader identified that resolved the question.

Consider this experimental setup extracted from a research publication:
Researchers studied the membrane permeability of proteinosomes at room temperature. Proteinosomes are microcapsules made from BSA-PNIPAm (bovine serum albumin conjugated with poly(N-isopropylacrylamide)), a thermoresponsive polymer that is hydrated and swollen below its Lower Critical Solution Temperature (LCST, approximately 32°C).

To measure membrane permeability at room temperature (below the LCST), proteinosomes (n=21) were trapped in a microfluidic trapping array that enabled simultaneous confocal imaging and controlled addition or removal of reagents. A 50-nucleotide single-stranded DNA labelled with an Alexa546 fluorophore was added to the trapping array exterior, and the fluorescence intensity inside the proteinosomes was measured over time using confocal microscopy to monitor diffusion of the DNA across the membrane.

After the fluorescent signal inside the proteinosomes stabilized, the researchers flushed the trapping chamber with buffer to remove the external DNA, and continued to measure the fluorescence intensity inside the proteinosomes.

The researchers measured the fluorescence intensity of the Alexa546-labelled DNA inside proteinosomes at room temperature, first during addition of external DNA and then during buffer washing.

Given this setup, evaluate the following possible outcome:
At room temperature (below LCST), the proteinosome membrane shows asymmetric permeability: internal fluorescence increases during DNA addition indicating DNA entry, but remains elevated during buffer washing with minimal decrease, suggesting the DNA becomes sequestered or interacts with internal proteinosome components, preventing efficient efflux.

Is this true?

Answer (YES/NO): NO